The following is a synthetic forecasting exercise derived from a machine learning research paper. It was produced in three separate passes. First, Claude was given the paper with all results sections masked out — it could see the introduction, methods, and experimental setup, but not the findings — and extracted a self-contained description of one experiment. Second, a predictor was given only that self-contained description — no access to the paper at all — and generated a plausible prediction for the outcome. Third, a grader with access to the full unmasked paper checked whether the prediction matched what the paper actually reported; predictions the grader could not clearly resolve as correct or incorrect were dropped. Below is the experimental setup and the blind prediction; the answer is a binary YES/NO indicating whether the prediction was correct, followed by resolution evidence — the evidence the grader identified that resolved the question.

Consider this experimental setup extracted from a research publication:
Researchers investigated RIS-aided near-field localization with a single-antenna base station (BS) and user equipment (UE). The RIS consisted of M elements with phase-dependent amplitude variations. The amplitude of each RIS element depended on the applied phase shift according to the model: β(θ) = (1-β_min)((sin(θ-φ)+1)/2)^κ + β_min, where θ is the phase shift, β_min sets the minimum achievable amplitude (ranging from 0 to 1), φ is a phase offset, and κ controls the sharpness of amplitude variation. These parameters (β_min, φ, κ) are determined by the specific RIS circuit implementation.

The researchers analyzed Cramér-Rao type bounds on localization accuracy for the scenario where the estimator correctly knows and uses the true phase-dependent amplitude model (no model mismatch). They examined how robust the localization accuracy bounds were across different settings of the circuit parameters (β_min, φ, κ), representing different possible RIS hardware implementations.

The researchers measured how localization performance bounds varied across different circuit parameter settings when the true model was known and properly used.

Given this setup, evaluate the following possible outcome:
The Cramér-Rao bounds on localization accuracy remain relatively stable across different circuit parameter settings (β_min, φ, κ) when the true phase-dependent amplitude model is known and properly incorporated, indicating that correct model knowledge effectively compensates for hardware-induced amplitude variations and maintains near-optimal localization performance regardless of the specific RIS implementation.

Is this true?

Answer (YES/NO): YES